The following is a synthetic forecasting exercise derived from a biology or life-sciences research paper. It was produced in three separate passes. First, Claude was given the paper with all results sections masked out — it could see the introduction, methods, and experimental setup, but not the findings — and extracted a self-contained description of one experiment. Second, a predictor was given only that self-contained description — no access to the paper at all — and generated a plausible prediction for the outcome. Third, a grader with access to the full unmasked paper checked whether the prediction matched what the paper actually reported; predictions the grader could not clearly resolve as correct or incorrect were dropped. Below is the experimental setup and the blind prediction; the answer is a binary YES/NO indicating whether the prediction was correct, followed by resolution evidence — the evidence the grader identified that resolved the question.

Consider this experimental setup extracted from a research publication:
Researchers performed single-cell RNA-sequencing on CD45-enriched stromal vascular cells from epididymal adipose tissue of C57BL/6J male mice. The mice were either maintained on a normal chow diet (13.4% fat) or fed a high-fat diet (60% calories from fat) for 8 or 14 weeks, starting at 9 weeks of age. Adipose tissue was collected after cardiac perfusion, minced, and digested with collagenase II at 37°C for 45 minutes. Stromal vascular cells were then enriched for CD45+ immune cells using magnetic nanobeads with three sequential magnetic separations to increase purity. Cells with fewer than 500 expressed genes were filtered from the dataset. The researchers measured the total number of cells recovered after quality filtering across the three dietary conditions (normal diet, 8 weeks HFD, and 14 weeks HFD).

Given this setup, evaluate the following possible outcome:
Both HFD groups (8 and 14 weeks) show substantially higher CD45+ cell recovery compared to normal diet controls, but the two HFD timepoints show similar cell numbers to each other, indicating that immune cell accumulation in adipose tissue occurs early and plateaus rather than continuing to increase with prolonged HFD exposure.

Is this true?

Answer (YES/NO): YES